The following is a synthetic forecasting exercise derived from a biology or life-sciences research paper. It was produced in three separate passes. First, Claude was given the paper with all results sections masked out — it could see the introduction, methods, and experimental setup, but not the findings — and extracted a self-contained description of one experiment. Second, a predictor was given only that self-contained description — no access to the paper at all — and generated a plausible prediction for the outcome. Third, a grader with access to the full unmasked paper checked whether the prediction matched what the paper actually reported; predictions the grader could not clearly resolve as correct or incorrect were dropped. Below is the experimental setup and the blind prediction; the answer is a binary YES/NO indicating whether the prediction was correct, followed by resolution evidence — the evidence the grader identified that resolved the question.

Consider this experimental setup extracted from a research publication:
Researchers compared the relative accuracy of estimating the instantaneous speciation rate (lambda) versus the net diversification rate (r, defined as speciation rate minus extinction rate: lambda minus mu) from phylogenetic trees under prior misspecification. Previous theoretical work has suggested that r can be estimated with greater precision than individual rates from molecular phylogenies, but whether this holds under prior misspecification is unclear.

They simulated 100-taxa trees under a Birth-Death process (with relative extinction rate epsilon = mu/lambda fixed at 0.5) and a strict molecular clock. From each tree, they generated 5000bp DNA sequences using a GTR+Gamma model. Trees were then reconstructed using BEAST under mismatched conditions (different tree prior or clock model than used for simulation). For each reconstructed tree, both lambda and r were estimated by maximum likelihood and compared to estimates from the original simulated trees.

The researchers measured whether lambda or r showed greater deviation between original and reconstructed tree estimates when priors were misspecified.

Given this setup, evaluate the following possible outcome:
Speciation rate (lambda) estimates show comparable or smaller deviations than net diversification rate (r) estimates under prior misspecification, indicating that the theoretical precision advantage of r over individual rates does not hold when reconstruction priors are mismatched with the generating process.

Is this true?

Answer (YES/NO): NO